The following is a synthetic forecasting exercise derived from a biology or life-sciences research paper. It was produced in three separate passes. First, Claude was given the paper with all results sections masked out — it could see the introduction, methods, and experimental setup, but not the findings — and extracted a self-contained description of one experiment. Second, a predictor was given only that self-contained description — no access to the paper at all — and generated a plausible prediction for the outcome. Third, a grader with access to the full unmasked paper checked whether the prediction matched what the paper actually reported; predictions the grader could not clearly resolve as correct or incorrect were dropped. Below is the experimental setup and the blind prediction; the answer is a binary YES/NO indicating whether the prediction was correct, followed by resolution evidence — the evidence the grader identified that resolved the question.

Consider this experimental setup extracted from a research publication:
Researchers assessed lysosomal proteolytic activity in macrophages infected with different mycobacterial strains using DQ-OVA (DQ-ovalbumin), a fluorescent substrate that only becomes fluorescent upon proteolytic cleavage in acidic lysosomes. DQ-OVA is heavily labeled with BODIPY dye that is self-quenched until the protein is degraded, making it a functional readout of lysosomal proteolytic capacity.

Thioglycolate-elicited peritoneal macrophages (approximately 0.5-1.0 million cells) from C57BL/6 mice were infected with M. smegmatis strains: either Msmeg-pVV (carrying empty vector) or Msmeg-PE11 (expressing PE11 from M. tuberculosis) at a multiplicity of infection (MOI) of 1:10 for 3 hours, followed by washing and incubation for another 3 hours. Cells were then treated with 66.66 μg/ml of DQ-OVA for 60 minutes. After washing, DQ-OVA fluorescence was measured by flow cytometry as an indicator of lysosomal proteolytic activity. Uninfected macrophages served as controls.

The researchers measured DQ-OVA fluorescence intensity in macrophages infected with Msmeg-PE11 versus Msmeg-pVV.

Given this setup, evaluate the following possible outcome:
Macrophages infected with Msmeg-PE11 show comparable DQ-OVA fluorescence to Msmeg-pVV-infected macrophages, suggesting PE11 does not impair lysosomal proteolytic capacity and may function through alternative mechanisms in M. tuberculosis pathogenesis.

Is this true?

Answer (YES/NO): NO